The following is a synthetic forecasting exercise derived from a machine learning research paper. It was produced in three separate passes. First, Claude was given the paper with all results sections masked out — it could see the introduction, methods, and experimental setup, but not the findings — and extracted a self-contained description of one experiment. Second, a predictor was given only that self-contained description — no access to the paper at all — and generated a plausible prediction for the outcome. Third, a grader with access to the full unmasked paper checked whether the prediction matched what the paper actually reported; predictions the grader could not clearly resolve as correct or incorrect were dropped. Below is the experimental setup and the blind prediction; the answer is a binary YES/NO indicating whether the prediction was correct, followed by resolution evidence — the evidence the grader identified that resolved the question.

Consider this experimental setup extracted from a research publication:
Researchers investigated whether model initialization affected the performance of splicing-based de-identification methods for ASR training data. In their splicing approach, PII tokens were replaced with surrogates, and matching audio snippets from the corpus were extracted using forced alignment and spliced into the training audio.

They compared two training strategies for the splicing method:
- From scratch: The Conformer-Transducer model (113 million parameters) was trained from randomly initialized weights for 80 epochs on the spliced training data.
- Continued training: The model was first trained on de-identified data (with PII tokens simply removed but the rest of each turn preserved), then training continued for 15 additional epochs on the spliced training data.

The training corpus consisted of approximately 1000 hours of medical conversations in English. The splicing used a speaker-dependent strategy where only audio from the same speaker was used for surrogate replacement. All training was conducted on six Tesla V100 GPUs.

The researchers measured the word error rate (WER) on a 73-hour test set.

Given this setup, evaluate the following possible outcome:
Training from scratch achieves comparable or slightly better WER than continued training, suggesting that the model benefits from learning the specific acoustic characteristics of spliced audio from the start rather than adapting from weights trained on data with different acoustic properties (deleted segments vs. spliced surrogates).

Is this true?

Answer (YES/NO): NO